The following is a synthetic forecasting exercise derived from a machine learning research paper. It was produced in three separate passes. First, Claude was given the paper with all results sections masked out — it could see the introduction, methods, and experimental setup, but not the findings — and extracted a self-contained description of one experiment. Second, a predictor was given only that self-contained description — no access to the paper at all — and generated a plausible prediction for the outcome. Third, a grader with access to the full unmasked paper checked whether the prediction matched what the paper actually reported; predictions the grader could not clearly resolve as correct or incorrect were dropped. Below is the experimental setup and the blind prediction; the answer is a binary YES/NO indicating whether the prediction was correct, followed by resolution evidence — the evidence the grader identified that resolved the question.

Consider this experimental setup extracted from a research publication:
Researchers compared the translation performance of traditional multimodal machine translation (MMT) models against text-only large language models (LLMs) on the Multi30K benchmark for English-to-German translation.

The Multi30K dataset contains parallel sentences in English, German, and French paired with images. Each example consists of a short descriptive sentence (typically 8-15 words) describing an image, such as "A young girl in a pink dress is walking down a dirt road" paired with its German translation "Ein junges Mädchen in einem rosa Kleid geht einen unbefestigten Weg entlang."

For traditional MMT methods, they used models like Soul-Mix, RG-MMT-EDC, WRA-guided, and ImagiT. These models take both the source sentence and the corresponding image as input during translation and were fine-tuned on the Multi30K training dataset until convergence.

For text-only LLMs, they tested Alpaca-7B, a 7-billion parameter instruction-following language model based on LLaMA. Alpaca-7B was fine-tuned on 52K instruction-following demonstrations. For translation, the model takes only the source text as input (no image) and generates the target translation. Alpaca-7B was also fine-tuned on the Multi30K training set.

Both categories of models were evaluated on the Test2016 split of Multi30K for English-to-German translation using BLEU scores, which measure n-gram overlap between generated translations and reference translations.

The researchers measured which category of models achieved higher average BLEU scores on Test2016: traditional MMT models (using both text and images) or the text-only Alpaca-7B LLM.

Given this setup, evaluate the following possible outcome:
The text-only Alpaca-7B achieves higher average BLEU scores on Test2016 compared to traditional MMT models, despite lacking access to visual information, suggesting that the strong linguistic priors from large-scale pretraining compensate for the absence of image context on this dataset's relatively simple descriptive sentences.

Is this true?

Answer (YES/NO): NO